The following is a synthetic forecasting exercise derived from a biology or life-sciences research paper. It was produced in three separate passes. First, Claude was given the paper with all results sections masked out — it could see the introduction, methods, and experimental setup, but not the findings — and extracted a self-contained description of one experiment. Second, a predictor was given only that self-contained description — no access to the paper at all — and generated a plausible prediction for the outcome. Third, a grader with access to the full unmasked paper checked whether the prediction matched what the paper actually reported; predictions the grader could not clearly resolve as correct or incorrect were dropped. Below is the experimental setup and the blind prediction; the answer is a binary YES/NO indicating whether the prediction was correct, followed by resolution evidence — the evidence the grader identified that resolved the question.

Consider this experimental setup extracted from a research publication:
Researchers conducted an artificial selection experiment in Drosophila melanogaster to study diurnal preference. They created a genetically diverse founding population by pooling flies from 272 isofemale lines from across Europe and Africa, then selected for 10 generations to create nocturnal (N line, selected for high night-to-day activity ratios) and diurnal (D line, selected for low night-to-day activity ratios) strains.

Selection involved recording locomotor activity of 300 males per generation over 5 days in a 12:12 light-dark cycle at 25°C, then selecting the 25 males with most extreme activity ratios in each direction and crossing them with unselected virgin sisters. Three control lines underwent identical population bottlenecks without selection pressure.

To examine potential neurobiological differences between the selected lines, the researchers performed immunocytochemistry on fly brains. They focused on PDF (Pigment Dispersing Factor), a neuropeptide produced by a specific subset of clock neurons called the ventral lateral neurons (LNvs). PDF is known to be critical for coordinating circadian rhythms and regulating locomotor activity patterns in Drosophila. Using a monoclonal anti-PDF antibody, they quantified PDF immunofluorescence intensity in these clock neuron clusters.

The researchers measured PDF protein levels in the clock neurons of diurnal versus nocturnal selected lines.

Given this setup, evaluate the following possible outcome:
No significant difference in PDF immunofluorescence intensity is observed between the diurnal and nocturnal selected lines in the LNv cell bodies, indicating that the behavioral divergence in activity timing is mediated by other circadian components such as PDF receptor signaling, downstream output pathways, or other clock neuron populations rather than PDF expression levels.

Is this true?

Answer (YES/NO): NO